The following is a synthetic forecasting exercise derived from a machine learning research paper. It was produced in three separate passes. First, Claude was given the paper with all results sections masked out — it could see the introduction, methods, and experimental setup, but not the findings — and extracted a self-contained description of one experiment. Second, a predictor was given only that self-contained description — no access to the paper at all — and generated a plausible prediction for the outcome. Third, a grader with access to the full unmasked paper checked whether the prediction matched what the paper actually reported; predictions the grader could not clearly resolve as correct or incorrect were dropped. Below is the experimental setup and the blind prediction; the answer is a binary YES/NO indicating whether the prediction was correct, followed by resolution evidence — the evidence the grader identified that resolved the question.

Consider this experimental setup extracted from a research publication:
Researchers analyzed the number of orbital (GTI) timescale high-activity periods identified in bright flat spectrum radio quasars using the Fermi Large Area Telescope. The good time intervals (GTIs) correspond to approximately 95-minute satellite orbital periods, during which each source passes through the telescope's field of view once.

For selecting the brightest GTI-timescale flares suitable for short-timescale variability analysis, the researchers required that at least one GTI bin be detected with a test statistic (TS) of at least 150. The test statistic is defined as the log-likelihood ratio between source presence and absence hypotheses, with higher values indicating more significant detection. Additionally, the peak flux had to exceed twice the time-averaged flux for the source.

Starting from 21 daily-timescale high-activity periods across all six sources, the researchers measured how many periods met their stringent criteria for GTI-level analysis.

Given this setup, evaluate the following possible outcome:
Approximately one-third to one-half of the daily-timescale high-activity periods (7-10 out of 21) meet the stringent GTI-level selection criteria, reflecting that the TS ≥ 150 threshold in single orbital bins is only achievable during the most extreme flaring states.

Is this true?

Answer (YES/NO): YES